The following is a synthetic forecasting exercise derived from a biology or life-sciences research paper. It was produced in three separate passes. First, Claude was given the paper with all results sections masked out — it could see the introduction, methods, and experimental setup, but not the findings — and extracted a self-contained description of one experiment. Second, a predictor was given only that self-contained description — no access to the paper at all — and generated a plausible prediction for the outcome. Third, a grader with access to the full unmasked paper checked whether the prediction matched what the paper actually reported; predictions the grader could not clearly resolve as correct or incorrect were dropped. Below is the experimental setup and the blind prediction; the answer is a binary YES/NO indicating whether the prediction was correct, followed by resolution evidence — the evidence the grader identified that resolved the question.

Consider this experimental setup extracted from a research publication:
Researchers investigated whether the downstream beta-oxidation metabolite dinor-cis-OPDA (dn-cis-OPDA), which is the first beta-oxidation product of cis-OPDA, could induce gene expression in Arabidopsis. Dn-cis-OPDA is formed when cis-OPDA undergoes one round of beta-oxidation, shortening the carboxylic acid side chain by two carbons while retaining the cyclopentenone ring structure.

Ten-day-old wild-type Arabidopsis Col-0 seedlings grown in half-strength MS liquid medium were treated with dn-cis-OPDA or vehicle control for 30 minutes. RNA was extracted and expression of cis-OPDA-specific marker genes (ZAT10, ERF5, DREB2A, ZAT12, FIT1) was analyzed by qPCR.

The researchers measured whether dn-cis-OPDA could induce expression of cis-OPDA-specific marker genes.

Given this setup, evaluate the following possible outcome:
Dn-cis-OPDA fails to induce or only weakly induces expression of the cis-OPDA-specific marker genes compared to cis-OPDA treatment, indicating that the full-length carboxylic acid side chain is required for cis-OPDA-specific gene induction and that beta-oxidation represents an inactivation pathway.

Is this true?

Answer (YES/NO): NO